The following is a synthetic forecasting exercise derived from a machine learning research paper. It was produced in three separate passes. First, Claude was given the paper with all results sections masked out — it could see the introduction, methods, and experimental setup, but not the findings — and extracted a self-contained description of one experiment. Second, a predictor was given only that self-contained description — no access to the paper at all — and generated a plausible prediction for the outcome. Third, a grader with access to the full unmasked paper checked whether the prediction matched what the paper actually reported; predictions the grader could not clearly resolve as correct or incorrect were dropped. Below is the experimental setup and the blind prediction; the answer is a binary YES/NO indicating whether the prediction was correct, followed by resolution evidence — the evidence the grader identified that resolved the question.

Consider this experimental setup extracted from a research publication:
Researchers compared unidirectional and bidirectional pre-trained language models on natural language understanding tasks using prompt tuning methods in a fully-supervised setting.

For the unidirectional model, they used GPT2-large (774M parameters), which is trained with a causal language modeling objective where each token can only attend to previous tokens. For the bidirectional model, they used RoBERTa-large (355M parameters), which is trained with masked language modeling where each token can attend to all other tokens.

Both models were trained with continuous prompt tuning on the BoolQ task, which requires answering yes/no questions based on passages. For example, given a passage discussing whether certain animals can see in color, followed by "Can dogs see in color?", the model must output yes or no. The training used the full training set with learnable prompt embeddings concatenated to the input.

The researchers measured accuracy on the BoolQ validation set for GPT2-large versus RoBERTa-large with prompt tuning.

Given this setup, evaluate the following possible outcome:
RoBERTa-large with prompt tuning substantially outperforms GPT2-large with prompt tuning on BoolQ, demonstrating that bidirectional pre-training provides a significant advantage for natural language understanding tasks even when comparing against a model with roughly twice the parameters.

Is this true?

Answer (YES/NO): YES